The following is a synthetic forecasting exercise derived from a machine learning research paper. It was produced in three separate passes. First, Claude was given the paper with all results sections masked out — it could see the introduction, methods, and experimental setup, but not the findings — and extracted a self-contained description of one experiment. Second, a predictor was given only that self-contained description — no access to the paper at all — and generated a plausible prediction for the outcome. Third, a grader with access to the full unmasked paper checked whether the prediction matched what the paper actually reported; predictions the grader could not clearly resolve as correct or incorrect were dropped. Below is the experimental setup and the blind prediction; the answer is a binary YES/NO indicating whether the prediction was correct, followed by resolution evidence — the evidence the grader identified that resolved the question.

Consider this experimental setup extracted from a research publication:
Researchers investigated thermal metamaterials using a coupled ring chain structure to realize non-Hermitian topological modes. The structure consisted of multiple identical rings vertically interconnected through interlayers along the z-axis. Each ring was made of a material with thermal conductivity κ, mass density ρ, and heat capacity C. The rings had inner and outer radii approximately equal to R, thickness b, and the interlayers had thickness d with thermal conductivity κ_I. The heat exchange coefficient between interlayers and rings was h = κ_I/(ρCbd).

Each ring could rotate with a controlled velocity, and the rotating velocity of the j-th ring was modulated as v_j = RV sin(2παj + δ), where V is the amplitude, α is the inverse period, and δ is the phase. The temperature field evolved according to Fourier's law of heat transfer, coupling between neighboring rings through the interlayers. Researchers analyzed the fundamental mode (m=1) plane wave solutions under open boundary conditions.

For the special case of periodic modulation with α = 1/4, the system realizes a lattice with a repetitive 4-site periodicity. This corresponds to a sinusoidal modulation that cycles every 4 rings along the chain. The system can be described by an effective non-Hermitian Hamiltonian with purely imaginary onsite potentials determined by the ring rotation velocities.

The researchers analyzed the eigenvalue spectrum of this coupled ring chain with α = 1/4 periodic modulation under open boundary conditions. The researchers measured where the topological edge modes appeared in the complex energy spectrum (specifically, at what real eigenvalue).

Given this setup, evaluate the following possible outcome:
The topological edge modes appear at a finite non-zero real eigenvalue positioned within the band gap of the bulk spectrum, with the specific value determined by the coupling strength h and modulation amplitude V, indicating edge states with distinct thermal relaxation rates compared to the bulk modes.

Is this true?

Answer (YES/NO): NO